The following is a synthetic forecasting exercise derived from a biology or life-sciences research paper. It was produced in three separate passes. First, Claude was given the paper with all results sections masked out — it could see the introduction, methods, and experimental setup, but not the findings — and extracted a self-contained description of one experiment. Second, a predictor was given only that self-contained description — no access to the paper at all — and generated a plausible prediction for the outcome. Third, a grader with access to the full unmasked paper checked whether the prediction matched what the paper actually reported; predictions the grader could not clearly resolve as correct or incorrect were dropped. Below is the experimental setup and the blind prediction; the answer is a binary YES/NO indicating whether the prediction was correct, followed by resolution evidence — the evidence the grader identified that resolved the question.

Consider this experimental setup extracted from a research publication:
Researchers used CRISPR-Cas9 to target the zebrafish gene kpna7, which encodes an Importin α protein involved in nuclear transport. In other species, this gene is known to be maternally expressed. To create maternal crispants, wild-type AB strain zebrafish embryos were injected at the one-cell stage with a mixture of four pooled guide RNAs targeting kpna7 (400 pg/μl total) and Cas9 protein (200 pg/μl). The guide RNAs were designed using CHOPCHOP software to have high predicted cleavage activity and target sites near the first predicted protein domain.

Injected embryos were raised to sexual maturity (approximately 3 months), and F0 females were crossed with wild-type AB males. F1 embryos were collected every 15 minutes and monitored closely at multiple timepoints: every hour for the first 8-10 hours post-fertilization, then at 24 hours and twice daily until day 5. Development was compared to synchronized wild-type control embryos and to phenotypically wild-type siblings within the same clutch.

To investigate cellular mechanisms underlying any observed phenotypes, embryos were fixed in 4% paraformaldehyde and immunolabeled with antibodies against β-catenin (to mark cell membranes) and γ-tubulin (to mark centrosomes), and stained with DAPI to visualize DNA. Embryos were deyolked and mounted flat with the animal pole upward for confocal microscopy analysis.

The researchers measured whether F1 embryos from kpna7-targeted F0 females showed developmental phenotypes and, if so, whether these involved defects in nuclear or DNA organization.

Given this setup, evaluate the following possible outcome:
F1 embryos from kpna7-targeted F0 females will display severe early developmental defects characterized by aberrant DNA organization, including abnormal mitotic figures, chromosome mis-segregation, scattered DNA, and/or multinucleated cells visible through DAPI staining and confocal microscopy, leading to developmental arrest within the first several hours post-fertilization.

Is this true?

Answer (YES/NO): YES